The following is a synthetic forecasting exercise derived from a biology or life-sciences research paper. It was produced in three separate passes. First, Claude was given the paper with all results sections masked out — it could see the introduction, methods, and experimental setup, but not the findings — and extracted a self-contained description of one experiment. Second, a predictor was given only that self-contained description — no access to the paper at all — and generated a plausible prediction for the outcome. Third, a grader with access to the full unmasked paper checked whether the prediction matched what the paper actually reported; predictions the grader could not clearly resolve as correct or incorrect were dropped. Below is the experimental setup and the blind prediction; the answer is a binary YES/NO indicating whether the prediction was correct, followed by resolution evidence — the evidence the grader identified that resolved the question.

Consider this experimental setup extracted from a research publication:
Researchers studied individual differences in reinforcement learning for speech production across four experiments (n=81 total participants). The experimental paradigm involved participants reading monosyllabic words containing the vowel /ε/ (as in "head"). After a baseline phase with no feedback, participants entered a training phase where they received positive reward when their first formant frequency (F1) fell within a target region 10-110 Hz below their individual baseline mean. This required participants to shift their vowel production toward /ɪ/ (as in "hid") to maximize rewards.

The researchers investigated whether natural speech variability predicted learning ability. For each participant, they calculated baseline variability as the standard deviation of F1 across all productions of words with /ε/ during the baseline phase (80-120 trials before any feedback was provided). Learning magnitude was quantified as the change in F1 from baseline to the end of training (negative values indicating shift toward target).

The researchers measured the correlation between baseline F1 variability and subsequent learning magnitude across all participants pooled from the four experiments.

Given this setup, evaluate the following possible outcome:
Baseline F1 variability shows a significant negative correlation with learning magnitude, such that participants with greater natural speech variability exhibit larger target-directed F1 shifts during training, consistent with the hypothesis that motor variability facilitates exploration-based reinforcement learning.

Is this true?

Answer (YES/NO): NO